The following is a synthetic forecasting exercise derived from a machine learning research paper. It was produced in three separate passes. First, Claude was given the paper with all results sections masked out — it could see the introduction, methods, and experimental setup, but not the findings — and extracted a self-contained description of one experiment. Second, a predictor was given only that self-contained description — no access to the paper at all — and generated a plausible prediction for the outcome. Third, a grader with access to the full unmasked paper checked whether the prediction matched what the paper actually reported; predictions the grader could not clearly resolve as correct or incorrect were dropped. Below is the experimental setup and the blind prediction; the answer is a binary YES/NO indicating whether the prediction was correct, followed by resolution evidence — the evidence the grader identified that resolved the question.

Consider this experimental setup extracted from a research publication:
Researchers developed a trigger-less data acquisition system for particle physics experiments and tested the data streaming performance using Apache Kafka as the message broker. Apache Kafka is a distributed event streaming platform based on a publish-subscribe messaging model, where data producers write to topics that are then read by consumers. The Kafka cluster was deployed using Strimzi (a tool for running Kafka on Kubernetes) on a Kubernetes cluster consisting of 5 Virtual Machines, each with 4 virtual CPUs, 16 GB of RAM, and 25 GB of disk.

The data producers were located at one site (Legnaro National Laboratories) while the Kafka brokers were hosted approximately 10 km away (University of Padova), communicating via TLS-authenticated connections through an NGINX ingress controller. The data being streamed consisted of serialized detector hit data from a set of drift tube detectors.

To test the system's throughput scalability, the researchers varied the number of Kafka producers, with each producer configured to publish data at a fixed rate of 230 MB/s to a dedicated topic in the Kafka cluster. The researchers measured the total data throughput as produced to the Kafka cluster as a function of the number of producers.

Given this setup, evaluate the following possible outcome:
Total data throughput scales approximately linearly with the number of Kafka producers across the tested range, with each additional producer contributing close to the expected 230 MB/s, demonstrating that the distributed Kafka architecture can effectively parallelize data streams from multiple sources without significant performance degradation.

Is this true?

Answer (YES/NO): NO